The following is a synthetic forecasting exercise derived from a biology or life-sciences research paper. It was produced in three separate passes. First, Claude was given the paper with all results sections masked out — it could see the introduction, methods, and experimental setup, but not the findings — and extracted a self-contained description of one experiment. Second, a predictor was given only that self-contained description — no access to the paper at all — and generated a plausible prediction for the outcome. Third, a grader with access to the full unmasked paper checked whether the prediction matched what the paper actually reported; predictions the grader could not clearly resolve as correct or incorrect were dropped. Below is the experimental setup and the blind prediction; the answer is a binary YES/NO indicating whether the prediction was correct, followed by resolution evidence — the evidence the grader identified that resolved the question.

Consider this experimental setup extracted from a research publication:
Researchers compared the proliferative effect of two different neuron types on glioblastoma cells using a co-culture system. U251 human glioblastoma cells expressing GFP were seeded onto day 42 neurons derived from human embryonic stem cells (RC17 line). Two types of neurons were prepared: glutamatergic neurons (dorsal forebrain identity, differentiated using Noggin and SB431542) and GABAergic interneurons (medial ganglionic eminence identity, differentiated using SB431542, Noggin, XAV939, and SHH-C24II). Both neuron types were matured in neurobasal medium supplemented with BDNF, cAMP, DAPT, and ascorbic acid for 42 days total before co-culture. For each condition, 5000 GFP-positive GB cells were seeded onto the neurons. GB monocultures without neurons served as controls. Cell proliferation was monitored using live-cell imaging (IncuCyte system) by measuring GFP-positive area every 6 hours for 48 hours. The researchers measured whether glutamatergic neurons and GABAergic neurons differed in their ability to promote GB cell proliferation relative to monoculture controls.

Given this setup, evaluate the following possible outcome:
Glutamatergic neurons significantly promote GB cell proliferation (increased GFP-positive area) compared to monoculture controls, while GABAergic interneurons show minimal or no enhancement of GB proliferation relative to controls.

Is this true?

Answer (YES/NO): NO